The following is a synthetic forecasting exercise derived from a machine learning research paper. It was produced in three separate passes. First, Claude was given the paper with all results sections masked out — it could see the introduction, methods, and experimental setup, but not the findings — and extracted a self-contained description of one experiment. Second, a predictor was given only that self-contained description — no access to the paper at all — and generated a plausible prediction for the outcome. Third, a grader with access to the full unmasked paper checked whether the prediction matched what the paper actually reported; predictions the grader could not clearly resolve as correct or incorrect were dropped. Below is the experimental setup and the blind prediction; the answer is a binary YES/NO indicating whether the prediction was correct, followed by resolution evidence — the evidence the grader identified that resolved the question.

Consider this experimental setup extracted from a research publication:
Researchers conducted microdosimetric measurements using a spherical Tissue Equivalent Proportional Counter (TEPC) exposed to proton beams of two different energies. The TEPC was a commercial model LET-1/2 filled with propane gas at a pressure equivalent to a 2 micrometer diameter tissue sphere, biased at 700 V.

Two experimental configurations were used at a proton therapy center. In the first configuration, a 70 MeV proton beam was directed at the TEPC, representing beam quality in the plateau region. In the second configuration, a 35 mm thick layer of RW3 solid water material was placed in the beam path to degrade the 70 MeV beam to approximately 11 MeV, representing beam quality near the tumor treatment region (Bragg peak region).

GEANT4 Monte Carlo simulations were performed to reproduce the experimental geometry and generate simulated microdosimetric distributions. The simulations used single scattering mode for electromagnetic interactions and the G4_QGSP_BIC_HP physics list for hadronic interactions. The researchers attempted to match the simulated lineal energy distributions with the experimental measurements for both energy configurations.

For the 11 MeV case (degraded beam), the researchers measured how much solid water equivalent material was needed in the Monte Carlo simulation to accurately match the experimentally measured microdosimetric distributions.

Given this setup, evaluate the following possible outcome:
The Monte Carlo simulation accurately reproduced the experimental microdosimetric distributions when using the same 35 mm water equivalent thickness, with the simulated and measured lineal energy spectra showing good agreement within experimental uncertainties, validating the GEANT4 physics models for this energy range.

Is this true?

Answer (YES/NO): NO